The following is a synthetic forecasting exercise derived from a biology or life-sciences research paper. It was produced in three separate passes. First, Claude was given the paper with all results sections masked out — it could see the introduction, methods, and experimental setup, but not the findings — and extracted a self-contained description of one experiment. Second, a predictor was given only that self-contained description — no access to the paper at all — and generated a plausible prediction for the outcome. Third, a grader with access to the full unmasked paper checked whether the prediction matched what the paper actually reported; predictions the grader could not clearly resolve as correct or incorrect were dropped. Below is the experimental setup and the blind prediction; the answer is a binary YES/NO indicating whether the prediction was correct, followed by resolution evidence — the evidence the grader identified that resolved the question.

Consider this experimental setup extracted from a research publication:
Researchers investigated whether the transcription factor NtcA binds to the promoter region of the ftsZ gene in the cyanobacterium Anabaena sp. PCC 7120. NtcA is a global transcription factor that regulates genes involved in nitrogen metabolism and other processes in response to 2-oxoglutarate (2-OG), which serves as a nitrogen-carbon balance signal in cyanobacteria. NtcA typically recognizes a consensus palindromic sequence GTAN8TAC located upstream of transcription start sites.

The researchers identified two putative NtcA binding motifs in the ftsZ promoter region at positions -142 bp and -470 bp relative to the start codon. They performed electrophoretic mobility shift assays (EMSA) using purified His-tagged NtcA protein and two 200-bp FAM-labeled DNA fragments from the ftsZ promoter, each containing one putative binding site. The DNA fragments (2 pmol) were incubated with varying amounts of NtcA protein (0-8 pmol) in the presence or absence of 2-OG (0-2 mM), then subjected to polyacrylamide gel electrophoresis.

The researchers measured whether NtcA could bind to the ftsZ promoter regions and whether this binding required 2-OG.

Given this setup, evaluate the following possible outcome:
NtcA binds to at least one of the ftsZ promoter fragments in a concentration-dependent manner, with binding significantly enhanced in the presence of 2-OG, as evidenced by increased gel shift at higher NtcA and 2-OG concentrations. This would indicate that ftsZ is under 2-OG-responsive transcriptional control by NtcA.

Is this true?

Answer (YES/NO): YES